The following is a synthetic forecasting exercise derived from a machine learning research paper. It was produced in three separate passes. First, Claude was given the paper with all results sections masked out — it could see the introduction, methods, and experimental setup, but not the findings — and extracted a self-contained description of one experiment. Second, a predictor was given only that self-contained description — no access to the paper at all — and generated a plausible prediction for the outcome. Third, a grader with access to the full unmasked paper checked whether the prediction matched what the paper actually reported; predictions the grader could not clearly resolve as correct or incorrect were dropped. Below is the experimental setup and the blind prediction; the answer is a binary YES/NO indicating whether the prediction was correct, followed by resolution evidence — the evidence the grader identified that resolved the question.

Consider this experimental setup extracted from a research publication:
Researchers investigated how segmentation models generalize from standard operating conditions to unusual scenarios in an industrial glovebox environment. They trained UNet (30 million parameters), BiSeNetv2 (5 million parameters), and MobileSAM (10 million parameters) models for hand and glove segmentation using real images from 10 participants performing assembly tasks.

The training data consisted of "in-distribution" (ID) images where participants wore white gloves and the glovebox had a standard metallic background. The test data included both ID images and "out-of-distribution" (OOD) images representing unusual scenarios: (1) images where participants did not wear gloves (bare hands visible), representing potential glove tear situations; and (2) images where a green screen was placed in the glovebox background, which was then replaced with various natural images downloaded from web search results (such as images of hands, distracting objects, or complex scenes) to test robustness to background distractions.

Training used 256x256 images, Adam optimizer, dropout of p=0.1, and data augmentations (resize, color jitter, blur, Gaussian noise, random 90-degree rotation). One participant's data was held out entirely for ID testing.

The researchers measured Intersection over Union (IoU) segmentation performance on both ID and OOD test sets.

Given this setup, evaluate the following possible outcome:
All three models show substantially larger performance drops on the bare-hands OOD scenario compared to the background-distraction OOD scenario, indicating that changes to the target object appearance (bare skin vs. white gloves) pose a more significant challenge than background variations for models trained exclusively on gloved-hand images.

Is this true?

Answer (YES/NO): NO